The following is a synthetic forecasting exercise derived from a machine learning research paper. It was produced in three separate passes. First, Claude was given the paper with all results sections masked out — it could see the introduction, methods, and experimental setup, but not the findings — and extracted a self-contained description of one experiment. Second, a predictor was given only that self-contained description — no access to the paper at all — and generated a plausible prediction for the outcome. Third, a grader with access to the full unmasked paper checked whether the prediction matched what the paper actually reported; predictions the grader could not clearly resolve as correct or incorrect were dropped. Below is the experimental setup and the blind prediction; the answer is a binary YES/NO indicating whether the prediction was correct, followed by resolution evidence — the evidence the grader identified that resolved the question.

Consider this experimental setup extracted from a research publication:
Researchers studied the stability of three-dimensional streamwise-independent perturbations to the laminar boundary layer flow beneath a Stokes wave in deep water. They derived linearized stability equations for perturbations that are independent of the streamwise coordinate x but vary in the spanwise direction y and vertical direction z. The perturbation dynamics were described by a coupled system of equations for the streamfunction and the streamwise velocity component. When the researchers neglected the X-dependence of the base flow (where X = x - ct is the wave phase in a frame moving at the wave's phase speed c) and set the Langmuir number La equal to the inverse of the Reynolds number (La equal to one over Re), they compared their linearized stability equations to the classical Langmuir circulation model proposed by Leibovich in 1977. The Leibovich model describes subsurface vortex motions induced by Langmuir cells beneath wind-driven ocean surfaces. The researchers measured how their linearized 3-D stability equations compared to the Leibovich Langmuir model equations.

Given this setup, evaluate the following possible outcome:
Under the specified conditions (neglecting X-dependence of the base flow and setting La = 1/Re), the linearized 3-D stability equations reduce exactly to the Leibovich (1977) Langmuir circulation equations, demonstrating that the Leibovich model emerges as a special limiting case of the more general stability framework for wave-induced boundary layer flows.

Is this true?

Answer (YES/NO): YES